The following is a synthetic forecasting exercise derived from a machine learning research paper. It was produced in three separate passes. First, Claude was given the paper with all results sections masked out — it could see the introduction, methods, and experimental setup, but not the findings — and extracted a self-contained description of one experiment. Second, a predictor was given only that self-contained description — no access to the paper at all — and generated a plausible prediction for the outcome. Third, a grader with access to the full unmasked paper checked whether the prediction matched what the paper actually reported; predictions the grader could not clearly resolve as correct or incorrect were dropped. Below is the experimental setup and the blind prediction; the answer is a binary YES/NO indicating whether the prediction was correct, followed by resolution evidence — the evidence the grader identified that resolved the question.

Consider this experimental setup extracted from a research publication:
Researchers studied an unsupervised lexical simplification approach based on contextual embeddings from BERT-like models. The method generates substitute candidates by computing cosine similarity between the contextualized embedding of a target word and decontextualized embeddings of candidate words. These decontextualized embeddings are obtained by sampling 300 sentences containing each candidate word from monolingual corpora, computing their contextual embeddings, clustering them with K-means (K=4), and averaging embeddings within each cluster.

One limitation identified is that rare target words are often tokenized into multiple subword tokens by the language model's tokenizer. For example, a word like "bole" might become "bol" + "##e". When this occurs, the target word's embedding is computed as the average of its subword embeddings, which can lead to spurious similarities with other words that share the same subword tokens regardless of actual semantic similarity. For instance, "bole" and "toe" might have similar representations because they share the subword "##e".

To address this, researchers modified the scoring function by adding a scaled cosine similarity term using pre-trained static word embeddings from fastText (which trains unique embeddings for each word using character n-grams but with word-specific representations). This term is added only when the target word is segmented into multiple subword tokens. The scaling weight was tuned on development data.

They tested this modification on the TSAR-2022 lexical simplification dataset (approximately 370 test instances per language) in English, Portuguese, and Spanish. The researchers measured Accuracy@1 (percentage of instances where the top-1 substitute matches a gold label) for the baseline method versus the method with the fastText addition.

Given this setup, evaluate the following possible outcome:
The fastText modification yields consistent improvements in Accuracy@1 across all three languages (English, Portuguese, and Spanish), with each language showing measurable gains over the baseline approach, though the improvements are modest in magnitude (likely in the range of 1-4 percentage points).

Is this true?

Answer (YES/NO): NO